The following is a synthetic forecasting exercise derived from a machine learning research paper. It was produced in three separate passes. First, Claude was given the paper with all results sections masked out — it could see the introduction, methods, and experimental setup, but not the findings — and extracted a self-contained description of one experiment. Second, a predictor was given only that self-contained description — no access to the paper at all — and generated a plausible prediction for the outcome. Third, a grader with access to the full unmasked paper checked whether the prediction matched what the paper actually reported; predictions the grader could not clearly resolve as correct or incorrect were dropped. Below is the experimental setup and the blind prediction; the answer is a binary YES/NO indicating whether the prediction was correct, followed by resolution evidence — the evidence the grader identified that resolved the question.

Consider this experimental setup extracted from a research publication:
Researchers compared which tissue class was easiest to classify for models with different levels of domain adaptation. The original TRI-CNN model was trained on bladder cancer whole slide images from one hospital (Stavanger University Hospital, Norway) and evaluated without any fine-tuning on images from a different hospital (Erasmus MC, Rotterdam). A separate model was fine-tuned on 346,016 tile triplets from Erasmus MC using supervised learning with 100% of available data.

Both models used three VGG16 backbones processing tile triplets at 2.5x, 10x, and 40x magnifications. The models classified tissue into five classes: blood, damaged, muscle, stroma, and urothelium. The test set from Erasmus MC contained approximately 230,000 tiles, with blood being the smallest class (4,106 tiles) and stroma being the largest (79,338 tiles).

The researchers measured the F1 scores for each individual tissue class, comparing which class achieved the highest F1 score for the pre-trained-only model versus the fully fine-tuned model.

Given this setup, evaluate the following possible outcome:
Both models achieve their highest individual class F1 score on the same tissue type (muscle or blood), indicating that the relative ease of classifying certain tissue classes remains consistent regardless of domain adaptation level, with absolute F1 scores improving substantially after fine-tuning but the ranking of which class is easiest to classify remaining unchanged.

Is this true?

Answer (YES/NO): NO